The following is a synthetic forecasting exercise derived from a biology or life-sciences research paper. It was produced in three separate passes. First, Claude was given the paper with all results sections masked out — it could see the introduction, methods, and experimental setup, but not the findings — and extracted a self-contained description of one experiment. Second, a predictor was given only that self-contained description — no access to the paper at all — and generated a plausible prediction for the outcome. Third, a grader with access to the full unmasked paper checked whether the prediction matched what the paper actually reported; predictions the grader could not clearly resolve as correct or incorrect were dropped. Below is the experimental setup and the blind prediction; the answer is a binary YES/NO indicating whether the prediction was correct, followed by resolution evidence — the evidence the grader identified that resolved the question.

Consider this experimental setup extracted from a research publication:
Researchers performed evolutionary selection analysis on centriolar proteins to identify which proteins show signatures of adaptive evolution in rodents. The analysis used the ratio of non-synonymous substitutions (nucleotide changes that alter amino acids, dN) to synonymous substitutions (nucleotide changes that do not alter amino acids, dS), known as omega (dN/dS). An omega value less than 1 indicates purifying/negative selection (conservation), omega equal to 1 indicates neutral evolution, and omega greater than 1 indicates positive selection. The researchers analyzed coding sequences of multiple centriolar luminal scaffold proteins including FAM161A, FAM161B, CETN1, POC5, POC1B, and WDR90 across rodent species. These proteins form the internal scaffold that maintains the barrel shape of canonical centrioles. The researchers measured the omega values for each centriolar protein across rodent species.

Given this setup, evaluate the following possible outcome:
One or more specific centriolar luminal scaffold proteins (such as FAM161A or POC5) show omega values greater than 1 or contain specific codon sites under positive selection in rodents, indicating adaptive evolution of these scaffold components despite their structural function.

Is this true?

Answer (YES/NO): YES